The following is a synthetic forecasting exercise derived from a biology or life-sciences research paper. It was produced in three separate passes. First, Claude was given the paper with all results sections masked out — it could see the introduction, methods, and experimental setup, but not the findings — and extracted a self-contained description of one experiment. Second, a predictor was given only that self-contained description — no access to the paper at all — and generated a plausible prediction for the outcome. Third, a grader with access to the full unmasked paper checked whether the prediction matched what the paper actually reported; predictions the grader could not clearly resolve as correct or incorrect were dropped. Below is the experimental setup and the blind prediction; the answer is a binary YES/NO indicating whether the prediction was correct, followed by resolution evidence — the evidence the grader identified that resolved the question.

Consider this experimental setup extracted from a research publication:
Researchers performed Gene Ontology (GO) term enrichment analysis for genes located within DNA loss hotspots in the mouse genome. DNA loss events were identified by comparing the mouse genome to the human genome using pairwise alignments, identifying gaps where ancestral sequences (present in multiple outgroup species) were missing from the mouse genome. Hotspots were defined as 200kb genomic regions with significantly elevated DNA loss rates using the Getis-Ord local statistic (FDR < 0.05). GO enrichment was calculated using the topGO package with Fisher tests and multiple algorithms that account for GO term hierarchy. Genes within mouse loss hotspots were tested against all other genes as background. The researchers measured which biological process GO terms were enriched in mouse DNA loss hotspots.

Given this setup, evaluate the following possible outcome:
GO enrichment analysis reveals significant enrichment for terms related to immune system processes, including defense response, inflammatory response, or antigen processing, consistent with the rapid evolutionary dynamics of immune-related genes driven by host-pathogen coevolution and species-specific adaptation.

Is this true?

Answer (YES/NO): NO